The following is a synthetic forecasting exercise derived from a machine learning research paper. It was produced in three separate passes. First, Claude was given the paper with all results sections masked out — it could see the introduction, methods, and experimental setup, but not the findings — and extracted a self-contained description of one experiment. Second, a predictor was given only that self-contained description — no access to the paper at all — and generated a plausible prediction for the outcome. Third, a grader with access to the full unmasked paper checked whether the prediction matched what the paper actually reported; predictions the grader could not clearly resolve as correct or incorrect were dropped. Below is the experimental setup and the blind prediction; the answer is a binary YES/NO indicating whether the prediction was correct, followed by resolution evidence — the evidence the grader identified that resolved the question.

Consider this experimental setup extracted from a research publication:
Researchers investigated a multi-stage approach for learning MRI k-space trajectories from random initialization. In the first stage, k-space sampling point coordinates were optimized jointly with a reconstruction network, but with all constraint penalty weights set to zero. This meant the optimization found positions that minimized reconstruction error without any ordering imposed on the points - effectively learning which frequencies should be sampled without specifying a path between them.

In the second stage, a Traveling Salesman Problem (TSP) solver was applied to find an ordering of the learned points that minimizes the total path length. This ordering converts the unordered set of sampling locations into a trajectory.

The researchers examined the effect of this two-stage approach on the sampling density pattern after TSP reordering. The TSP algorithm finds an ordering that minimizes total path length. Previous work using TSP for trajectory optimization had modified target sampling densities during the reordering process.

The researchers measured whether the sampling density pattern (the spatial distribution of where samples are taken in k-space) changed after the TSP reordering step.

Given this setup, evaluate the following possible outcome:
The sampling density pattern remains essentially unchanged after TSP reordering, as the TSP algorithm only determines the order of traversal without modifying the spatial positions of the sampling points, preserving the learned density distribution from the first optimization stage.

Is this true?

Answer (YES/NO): YES